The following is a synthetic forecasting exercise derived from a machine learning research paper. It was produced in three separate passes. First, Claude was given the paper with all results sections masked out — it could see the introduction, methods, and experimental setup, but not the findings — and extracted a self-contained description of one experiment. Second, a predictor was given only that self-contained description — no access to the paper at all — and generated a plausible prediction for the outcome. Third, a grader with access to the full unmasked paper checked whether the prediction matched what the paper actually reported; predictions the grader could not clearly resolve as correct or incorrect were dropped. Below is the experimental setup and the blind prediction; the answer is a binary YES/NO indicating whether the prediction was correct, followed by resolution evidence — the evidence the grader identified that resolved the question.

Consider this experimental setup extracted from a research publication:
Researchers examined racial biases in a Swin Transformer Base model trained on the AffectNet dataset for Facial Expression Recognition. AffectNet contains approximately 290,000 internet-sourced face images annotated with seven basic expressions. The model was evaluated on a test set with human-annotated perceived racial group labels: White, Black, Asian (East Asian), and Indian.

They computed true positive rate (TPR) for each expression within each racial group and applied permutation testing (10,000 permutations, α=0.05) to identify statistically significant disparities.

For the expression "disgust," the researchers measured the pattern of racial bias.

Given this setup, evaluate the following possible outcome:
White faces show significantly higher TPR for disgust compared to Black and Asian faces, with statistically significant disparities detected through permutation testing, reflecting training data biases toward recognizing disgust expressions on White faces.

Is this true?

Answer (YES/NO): NO